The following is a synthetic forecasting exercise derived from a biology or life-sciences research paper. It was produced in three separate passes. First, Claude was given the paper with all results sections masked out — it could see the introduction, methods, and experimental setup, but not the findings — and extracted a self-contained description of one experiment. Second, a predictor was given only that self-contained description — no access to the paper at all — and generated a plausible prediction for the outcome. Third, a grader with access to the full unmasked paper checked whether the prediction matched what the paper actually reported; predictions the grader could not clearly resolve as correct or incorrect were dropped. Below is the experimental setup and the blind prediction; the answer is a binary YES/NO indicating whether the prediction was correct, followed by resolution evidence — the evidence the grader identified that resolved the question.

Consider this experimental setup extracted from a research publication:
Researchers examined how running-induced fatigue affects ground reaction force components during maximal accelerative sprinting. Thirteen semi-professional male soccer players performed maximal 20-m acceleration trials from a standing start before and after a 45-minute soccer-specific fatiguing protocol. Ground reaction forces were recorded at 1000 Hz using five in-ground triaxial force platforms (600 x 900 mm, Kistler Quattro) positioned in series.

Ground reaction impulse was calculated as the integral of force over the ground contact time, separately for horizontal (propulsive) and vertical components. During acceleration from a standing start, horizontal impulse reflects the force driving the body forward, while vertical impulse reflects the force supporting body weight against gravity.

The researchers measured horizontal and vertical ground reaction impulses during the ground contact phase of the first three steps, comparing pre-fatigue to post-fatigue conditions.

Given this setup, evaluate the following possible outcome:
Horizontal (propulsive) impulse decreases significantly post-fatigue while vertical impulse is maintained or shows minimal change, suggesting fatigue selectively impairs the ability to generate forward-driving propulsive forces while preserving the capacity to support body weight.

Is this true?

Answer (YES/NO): NO